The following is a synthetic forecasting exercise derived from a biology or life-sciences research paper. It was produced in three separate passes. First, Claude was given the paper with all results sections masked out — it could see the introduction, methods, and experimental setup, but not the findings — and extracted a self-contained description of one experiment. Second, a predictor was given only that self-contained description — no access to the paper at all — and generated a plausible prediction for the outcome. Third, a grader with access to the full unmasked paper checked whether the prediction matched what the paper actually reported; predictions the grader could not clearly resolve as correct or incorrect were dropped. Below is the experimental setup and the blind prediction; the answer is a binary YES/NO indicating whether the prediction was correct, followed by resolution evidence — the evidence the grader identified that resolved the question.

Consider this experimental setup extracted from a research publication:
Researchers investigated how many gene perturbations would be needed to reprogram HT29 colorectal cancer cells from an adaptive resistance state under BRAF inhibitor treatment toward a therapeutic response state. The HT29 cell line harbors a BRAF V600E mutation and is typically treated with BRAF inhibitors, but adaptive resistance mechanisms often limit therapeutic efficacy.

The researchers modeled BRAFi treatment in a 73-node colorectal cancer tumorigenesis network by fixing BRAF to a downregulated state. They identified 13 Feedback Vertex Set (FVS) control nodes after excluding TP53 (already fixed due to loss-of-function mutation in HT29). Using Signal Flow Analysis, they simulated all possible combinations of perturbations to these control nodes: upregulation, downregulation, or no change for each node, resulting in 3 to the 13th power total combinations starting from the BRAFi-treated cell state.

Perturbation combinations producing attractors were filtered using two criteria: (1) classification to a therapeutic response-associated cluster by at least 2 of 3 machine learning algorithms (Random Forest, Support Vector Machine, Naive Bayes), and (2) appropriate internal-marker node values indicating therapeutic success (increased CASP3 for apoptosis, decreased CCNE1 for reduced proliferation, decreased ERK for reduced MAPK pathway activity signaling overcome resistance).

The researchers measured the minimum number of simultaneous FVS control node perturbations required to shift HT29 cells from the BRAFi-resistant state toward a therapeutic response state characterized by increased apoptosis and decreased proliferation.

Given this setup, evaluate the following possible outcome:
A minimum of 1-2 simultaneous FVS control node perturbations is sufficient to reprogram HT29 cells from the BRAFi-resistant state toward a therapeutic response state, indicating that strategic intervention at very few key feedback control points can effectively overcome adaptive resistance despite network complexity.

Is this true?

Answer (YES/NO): YES